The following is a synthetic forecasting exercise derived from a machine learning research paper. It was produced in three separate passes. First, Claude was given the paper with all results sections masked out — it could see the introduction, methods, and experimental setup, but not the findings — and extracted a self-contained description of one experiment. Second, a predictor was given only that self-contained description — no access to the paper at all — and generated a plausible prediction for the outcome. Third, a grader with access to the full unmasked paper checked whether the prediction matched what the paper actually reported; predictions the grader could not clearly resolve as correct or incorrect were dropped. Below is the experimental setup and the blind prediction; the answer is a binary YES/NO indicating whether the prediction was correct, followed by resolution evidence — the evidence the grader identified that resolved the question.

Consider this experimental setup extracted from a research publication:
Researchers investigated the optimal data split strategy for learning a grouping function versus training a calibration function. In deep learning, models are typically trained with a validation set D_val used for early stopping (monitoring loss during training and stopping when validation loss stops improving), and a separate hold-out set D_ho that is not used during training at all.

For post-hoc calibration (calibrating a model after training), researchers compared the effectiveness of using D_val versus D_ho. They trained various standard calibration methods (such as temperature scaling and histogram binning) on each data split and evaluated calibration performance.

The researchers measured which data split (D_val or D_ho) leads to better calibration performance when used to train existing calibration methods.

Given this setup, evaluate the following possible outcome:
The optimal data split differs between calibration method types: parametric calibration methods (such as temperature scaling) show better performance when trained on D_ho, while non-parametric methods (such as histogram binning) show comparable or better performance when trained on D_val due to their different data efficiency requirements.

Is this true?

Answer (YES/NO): NO